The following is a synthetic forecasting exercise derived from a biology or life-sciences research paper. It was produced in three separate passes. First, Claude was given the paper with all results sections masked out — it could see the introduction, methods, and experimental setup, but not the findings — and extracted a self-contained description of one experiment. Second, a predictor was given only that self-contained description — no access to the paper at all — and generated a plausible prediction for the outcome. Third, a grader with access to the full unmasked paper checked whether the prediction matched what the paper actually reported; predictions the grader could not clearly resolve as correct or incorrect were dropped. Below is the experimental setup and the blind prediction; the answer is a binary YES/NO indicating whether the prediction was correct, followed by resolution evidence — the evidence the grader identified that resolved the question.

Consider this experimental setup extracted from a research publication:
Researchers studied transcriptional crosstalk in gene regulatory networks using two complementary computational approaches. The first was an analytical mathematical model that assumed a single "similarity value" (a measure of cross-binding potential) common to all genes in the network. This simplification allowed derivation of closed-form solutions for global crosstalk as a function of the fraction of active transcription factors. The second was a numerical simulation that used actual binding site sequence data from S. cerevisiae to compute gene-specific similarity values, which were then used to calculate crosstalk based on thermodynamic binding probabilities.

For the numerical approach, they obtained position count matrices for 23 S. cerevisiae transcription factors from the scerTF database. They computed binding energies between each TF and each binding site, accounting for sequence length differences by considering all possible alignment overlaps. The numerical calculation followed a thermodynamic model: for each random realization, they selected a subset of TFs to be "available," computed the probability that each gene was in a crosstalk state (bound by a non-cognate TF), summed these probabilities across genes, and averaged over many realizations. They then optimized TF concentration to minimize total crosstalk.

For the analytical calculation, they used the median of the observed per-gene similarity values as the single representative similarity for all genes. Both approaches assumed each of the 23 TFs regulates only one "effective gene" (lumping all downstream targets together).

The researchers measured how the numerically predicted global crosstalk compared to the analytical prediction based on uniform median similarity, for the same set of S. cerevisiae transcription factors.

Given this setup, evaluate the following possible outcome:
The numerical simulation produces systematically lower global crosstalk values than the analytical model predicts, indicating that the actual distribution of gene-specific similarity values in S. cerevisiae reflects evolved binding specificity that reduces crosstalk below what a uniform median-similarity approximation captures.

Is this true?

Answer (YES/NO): NO